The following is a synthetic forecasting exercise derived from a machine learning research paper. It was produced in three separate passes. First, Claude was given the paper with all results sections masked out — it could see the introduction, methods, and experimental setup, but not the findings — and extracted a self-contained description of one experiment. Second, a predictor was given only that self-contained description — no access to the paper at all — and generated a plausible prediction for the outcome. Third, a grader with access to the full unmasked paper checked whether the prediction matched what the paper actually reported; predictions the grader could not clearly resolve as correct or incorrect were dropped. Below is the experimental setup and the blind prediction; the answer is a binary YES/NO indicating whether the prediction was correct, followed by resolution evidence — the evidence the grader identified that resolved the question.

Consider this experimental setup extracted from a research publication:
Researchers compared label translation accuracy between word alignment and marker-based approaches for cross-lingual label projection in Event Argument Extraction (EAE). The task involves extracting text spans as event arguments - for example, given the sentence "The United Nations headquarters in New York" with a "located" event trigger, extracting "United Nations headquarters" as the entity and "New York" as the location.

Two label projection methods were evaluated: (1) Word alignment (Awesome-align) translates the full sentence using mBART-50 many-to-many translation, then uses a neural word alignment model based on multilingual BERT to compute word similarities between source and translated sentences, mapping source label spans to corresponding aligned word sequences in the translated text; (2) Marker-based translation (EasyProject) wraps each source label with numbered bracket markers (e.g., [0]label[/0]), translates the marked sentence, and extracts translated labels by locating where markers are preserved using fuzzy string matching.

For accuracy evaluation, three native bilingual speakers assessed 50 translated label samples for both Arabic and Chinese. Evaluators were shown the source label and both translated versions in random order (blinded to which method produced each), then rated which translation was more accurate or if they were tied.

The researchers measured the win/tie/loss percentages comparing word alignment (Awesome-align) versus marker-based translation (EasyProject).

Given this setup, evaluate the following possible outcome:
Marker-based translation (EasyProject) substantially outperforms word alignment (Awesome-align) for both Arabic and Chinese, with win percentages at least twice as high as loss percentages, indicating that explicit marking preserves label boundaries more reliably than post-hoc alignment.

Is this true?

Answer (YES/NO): NO